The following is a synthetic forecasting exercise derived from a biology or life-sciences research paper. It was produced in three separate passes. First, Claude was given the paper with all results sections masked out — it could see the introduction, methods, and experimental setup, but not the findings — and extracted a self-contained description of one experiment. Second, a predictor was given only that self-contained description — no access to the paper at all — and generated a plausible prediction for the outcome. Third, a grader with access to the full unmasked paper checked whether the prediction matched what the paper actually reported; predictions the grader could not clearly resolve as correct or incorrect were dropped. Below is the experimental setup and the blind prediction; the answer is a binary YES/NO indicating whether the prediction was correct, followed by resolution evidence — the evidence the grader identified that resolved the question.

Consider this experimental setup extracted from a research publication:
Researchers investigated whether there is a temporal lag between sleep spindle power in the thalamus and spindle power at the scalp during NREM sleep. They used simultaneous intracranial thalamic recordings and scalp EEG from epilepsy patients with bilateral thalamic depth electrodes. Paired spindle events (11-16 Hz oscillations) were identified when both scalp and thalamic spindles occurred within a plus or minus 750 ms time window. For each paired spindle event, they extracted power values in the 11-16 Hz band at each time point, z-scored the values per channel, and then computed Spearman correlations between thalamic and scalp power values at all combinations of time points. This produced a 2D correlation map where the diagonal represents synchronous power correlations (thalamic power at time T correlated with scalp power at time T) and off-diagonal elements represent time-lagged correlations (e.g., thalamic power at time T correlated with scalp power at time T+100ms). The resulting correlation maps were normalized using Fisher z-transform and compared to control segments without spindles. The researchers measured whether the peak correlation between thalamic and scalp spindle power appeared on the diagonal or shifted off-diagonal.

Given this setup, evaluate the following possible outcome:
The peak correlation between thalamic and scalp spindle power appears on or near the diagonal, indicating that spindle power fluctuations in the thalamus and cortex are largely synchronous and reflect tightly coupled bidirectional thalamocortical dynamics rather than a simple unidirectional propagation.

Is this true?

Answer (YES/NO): NO